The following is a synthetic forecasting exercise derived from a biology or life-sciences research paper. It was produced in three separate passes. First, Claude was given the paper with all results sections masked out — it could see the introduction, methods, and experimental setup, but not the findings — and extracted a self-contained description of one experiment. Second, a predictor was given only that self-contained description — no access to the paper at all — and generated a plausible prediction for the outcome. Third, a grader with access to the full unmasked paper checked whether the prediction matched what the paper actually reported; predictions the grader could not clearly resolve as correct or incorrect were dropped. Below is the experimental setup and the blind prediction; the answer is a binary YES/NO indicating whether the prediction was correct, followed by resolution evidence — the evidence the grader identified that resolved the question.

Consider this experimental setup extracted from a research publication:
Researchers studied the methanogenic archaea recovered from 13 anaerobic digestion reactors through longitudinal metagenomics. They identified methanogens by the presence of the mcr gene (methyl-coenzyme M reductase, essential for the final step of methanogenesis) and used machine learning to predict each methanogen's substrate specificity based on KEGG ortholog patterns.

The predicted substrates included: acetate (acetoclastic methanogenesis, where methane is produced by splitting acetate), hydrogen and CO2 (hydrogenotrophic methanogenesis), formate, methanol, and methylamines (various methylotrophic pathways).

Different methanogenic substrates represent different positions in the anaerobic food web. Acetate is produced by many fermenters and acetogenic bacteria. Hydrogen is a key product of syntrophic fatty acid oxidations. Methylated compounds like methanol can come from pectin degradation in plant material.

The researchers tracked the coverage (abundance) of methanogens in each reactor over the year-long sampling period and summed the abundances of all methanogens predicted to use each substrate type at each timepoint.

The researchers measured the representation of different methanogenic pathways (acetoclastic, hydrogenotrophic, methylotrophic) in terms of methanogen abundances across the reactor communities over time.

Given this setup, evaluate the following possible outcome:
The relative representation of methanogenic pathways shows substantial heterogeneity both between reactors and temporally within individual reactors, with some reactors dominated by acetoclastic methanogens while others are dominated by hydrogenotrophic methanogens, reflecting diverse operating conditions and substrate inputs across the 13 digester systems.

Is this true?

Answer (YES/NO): YES